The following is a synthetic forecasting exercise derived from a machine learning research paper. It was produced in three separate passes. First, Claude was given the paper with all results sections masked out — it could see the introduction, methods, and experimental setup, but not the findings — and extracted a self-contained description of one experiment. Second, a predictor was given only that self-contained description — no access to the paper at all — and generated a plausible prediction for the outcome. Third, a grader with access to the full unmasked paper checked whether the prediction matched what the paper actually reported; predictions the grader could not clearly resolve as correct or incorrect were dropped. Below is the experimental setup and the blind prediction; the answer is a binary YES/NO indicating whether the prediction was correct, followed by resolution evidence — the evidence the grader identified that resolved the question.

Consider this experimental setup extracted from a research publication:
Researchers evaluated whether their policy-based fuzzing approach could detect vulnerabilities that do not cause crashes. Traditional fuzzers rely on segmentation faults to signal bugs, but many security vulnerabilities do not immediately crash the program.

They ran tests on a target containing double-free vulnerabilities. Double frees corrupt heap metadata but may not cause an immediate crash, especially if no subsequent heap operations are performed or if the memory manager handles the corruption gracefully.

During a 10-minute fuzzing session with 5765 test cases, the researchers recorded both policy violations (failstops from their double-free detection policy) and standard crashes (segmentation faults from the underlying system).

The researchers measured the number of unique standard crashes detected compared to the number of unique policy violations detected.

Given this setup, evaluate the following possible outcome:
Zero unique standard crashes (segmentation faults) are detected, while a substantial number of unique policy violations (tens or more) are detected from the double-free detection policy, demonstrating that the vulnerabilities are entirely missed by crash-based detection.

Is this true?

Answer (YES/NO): NO